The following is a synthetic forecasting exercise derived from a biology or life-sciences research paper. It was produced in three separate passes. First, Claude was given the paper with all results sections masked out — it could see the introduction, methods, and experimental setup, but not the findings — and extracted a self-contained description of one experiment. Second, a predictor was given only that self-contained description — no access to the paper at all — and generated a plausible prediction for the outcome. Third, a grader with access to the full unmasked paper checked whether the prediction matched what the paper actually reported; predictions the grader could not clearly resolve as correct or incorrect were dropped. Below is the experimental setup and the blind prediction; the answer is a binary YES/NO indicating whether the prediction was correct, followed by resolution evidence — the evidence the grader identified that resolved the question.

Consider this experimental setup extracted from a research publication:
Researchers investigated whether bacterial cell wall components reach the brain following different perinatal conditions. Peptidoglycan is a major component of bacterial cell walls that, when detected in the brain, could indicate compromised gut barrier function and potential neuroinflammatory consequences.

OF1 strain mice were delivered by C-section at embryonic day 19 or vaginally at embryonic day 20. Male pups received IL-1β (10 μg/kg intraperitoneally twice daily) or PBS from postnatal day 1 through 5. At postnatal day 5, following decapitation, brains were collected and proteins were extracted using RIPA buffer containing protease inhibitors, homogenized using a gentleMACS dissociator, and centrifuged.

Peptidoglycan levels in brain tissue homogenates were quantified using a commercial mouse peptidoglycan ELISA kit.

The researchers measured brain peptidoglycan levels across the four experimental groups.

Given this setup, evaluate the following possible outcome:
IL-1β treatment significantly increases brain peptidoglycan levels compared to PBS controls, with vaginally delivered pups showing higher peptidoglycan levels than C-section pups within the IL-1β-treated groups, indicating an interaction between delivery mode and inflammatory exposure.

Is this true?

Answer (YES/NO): NO